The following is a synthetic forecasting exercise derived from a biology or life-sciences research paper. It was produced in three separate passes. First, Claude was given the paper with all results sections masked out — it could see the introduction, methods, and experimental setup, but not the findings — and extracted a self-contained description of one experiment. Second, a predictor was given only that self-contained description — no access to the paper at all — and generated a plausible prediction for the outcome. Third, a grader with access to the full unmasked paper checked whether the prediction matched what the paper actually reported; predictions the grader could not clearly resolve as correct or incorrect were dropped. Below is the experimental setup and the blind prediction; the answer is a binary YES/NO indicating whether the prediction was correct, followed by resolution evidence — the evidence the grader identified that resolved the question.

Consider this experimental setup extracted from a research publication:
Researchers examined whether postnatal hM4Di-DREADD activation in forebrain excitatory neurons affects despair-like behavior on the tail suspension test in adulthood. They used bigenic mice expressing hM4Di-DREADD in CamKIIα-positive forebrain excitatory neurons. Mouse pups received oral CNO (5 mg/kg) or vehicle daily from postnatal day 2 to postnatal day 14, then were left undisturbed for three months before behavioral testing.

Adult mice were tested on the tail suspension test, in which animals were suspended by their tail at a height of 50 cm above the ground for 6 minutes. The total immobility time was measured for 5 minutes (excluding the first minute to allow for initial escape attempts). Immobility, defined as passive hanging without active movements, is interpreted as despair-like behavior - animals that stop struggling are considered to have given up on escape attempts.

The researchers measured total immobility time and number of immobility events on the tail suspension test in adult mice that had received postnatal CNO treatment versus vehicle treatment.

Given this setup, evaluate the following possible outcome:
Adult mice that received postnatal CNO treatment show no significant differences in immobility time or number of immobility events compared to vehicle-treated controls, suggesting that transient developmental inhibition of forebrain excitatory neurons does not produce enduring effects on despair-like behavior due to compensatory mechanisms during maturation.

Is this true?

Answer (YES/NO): YES